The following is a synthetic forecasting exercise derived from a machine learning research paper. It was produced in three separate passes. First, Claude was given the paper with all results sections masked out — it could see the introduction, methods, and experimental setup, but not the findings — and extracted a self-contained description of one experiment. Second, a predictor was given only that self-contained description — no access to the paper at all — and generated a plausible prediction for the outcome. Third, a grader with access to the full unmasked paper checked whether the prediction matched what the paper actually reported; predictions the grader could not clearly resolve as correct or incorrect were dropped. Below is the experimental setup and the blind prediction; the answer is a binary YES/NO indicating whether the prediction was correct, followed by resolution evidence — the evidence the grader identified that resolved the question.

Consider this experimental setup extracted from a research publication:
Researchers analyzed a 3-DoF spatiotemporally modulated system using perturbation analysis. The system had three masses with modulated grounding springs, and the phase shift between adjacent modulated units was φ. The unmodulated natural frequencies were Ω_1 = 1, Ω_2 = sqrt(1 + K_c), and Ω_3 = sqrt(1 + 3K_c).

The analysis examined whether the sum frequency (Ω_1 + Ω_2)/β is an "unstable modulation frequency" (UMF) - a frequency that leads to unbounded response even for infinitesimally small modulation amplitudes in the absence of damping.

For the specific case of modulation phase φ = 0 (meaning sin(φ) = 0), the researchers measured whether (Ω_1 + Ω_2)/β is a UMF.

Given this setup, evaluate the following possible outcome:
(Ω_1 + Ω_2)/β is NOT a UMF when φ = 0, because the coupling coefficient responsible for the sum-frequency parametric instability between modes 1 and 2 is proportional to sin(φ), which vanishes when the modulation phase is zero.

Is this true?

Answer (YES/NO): YES